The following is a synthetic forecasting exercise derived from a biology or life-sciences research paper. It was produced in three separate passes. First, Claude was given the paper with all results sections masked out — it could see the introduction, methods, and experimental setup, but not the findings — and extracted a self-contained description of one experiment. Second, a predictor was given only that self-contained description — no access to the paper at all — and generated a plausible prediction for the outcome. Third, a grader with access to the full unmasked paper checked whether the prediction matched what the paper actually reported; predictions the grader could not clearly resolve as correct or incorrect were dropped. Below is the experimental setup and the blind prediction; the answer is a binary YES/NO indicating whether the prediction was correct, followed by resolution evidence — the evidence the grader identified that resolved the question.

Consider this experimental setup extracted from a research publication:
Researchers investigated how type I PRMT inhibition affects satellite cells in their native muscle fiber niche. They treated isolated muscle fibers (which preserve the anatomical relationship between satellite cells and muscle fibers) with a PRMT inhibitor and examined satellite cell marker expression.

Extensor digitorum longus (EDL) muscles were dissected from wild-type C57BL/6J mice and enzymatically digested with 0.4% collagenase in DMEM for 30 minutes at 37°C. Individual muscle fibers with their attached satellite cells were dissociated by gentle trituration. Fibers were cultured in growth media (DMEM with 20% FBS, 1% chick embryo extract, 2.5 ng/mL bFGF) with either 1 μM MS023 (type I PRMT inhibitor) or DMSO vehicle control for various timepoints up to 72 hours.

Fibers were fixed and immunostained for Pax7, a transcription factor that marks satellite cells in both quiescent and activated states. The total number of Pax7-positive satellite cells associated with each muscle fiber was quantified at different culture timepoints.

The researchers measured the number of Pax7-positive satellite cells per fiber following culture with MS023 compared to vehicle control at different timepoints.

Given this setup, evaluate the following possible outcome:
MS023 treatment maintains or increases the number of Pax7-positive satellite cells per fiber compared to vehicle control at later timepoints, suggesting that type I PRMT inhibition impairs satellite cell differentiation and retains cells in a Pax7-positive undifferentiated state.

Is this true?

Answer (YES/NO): YES